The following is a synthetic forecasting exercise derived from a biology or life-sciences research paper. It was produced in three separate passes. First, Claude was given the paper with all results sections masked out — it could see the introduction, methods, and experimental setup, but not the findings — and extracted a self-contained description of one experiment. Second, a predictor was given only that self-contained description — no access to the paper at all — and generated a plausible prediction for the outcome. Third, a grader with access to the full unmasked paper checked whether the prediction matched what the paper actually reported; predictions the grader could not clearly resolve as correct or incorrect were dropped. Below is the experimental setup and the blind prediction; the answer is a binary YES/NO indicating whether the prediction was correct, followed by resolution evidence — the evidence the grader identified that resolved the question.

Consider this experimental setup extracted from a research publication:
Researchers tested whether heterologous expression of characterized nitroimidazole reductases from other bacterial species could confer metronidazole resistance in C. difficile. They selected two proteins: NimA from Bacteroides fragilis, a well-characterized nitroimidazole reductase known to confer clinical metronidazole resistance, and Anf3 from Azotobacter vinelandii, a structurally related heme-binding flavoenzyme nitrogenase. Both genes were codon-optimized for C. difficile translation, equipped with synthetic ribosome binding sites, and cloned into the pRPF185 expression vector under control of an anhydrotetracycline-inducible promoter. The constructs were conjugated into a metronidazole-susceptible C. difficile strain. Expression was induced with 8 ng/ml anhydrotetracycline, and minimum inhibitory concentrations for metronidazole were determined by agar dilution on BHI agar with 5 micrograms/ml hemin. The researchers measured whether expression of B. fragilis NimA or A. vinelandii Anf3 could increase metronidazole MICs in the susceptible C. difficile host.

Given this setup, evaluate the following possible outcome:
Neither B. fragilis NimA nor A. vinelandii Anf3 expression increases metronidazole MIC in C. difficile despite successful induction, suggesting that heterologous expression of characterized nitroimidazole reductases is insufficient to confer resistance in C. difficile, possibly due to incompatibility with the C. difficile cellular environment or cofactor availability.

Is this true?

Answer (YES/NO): NO